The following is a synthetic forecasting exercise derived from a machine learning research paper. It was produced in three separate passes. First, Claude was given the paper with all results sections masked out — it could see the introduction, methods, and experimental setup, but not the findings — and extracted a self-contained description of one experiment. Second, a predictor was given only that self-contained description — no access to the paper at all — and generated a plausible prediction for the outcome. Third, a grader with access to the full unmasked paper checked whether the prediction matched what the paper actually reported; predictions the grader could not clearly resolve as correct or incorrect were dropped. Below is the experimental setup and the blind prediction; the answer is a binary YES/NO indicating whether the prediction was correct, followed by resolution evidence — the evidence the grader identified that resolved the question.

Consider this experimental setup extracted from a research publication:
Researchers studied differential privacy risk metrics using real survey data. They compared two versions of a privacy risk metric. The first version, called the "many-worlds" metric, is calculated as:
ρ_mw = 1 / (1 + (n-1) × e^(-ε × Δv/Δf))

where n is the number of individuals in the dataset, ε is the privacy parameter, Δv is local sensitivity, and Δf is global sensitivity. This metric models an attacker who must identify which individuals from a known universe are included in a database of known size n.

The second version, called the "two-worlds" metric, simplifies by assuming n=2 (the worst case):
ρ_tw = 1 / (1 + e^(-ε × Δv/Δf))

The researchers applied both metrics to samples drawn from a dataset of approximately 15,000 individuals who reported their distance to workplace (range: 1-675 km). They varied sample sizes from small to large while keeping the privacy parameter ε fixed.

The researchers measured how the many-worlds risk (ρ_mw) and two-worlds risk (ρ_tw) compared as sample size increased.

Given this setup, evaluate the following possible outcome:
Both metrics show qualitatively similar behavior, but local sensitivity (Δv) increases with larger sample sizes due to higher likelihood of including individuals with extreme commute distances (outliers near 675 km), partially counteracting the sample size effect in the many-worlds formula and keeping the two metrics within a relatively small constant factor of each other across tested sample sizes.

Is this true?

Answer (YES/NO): NO